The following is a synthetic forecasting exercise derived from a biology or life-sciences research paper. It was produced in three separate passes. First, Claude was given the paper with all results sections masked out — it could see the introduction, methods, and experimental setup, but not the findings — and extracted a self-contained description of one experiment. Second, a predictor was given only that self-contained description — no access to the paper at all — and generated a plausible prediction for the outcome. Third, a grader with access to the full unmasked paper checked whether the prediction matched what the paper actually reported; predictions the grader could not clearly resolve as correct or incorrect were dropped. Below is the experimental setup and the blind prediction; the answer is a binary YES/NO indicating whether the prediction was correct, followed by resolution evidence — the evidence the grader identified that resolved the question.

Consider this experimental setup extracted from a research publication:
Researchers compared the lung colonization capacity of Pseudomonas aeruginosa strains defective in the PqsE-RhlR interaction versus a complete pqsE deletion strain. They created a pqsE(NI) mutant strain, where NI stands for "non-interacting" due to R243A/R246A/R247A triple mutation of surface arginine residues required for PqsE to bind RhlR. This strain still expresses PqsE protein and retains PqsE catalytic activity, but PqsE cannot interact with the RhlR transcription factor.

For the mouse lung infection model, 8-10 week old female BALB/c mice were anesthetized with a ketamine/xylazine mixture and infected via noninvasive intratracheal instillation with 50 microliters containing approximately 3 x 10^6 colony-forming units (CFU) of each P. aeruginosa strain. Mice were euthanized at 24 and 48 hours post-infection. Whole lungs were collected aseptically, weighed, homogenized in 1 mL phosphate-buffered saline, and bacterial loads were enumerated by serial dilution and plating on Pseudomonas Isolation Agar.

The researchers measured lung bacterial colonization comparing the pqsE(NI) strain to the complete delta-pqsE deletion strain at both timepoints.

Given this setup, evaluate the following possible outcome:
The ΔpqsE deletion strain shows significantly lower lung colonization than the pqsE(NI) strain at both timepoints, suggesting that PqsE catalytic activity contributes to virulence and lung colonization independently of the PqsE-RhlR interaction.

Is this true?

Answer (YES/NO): NO